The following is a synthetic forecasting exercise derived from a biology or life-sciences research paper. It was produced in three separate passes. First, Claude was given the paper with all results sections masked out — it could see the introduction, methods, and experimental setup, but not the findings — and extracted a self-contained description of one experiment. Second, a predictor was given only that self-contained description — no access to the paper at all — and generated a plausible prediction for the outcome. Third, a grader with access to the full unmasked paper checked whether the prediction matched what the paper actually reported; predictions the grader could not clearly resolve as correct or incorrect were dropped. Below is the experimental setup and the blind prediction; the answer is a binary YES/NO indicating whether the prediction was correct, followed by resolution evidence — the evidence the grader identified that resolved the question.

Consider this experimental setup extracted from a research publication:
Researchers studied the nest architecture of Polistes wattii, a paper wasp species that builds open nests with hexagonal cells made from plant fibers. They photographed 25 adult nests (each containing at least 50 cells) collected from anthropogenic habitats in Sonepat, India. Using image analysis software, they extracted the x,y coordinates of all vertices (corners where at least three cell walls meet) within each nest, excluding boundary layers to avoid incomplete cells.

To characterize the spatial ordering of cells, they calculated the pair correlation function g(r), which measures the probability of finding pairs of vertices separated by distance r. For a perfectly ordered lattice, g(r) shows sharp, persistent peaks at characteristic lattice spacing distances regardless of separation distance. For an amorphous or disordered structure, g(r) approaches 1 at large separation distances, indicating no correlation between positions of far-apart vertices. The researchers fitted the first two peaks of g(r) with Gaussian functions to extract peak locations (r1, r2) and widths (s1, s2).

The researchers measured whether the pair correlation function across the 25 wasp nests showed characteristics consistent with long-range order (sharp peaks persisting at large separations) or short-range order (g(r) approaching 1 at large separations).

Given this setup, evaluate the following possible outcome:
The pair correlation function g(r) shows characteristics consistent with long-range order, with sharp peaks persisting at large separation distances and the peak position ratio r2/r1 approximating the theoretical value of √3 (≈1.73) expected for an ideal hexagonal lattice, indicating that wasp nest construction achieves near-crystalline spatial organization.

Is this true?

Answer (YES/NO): NO